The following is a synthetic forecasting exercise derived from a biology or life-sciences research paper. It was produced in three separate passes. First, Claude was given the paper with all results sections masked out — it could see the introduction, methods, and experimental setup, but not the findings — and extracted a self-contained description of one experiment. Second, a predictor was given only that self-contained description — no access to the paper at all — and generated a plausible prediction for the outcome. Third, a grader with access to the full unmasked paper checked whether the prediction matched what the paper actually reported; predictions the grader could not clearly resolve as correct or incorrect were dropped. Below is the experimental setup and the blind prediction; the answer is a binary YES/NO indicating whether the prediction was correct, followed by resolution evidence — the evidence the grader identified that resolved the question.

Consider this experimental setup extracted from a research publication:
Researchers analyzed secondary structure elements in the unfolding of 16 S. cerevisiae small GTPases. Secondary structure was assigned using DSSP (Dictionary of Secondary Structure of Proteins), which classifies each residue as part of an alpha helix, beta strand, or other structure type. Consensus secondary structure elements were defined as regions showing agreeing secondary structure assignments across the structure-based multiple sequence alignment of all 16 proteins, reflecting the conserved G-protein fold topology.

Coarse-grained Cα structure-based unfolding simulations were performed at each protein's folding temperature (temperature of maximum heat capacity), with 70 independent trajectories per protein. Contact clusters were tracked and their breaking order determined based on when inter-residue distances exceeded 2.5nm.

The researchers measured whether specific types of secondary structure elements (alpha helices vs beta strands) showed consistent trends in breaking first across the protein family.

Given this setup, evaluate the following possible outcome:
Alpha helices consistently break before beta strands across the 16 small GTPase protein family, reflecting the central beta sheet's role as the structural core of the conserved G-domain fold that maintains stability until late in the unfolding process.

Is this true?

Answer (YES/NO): NO